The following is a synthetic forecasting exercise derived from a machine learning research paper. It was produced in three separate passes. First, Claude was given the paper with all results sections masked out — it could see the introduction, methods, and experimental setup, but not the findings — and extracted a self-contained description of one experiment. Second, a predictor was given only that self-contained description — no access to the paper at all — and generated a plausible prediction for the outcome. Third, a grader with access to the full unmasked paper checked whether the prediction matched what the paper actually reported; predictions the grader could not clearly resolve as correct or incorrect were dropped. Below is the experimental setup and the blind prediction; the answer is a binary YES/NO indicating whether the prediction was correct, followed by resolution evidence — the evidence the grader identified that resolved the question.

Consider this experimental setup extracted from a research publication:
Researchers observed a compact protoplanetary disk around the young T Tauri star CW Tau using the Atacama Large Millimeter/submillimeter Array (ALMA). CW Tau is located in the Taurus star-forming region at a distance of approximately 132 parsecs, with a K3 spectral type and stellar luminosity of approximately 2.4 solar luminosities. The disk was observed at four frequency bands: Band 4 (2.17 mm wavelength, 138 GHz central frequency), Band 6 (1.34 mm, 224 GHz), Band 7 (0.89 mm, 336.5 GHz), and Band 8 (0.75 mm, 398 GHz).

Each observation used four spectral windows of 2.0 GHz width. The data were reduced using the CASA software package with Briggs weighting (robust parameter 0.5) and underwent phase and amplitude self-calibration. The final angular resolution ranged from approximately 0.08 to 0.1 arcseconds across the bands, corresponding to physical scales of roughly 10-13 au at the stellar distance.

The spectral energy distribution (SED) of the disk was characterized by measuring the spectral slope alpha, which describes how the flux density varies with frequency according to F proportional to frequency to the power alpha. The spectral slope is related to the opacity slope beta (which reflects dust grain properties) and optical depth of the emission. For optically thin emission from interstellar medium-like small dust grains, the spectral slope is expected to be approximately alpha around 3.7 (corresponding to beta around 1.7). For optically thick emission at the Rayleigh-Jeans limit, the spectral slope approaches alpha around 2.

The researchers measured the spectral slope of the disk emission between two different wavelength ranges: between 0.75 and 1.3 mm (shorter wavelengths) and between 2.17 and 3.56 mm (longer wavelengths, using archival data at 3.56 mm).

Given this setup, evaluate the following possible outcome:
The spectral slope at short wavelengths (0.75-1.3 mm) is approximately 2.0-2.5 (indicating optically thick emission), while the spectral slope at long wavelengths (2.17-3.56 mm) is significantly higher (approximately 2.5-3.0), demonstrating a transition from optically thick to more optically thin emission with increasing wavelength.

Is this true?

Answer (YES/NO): NO